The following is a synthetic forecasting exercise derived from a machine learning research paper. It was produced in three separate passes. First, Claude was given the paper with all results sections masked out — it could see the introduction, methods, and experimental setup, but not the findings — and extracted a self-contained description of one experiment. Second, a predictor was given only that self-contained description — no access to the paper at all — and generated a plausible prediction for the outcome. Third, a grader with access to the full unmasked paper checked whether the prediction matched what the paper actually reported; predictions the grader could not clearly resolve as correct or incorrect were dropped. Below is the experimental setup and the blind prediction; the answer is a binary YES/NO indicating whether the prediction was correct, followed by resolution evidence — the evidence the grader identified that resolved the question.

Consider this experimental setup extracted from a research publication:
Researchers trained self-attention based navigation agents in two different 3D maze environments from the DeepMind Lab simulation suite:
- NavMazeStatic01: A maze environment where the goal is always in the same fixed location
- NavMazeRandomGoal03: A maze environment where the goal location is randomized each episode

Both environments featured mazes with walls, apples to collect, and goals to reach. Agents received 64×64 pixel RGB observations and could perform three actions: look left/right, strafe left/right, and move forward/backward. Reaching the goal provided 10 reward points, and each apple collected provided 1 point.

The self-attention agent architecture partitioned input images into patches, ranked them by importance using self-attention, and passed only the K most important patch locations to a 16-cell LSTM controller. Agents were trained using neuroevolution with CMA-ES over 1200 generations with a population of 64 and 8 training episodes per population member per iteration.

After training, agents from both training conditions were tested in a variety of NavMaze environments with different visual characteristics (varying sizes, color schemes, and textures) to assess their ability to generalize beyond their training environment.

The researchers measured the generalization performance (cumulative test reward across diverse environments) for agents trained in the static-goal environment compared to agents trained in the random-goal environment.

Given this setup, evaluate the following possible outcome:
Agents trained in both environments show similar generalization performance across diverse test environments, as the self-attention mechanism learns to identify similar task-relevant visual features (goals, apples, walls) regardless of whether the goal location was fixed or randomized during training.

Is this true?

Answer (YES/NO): NO